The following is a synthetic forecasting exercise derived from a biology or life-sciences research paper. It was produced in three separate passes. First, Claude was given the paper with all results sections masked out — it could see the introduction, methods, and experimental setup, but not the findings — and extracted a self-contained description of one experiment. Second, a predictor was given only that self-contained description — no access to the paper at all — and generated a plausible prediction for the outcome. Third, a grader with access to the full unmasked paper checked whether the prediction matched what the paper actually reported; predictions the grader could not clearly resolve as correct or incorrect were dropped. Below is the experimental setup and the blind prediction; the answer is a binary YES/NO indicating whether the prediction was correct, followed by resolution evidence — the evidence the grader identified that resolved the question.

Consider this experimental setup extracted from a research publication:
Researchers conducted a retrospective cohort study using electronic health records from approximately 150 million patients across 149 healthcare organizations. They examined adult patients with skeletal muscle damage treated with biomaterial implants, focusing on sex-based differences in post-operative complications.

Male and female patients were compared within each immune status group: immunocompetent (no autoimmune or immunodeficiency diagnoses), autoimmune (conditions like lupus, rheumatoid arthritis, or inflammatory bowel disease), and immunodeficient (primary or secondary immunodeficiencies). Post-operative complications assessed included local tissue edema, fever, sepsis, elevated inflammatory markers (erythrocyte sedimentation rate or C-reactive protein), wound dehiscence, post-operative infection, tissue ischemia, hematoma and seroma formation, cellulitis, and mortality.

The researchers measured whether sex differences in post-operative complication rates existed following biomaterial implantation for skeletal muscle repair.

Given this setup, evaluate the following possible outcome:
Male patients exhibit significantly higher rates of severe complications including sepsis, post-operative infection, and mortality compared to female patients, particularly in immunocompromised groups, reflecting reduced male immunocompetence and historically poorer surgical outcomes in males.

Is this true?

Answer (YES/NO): NO